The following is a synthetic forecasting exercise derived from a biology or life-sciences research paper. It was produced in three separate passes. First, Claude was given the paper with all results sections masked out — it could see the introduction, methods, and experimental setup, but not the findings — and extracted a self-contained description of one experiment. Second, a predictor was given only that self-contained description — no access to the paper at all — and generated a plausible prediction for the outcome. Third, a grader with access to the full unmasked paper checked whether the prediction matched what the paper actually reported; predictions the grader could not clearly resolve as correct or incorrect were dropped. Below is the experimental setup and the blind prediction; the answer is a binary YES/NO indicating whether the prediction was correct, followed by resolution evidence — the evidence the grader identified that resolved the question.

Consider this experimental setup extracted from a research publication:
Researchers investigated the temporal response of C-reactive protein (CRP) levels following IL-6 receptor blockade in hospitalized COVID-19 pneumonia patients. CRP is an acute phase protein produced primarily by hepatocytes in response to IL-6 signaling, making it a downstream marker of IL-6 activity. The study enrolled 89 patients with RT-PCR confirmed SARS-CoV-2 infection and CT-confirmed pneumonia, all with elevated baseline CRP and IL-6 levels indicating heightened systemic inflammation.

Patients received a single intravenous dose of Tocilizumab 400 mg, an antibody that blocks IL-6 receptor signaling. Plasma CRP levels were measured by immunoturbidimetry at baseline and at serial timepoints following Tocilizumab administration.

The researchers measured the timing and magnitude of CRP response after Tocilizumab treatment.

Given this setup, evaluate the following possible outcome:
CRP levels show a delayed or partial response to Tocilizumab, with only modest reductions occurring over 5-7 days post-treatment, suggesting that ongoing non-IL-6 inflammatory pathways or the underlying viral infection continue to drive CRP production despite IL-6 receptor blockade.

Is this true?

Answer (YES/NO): NO